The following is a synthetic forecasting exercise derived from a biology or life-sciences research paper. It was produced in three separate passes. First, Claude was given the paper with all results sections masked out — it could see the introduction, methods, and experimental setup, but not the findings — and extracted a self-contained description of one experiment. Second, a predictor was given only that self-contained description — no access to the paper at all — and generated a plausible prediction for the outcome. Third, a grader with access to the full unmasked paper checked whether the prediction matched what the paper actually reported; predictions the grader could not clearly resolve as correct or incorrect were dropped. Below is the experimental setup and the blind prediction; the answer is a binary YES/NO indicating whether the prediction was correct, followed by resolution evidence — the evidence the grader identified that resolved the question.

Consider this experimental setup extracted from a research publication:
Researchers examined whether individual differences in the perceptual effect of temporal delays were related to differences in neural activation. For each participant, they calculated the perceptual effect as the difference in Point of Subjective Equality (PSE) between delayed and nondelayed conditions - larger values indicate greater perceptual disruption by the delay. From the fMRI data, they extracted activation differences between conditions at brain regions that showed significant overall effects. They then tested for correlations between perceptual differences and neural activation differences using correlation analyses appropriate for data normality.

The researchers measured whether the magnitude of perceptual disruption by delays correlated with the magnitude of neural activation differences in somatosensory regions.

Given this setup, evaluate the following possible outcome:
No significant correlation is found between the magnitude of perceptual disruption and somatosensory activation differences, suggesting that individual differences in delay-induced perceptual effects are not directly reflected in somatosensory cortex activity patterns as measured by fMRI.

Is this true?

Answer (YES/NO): NO